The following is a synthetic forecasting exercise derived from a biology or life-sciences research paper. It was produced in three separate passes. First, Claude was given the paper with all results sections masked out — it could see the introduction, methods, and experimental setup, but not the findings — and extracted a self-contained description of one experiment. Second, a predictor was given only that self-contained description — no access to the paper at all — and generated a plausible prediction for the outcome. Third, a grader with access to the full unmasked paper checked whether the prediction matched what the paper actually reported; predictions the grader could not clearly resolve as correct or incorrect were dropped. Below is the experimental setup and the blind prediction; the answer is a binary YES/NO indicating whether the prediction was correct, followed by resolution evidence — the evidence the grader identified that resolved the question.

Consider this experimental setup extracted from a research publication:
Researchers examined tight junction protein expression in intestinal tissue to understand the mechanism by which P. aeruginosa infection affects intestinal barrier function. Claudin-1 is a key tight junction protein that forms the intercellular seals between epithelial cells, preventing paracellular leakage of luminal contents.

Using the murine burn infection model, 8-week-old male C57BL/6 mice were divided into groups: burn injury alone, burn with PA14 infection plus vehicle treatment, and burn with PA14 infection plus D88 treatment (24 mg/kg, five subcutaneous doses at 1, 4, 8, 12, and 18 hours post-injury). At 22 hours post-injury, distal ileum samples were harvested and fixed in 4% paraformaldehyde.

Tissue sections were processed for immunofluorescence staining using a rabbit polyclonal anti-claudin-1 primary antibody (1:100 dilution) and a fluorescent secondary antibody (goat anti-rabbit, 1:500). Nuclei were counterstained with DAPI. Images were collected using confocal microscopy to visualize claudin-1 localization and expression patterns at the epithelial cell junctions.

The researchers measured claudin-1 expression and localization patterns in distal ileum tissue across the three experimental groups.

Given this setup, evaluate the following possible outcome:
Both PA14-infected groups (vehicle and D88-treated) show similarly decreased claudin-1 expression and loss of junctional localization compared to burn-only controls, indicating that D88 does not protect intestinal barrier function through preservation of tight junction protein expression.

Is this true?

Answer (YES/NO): NO